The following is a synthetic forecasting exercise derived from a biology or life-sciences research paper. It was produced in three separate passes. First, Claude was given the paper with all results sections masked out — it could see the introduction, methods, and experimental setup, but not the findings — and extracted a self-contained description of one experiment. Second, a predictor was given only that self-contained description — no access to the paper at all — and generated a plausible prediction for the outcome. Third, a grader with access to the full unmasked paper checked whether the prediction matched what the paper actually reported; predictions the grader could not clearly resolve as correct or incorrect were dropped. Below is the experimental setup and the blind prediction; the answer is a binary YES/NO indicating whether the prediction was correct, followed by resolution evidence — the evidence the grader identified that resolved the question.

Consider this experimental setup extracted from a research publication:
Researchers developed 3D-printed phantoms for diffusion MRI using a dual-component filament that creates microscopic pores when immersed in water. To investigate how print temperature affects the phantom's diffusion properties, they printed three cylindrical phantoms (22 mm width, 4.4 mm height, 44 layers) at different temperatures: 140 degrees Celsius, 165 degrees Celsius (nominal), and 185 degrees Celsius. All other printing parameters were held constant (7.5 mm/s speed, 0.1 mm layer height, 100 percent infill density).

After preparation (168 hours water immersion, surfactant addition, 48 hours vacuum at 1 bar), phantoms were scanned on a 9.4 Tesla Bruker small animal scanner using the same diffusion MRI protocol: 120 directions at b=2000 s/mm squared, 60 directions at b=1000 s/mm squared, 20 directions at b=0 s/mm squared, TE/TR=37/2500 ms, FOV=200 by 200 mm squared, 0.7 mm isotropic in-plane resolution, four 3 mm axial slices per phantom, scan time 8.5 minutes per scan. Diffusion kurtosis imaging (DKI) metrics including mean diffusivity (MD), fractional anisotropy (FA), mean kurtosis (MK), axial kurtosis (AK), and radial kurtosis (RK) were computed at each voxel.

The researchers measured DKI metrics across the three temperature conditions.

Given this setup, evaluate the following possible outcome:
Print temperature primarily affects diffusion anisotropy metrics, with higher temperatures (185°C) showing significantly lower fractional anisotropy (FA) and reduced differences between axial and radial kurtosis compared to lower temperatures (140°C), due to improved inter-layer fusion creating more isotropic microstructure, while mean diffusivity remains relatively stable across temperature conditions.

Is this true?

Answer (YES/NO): NO